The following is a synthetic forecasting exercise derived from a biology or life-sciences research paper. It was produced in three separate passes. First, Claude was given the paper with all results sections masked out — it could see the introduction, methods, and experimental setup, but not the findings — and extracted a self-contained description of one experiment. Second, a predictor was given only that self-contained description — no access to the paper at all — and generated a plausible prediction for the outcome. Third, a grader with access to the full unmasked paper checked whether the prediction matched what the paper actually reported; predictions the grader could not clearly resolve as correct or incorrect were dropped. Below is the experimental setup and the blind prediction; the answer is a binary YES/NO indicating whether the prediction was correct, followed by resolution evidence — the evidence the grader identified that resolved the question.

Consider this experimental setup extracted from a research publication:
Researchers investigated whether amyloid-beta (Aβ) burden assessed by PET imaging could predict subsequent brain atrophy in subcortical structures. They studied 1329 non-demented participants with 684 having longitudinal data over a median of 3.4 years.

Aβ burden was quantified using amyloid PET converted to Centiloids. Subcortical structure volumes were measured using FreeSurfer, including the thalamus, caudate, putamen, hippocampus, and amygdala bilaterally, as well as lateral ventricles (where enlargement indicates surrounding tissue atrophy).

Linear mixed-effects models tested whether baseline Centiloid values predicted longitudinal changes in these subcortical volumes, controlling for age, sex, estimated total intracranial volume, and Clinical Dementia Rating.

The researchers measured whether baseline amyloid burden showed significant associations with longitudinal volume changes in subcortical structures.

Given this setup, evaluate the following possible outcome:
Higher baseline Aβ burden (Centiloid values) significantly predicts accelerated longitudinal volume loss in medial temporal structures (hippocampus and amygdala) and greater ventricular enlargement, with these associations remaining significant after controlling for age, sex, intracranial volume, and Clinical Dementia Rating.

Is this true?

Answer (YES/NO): YES